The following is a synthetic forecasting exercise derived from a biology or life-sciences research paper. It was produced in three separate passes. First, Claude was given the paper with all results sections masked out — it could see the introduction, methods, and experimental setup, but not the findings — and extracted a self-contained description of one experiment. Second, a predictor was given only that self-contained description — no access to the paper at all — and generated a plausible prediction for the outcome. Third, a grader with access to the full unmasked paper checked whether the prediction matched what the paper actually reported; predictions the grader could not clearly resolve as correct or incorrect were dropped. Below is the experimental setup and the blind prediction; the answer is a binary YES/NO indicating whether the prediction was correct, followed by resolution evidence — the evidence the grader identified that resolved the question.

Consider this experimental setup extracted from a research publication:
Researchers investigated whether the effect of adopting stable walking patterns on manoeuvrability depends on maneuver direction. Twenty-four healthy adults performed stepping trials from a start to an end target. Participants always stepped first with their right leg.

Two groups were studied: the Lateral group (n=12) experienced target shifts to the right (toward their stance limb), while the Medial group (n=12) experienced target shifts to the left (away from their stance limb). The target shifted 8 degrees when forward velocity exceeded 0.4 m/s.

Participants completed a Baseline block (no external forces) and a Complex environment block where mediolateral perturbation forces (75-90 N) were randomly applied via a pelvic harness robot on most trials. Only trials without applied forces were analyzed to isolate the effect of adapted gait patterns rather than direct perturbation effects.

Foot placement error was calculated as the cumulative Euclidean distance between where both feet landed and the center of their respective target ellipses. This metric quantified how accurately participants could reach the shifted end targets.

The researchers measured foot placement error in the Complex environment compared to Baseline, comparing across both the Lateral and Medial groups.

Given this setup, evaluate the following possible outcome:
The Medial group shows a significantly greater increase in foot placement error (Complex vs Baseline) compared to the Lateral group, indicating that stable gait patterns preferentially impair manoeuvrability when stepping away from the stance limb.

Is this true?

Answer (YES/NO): NO